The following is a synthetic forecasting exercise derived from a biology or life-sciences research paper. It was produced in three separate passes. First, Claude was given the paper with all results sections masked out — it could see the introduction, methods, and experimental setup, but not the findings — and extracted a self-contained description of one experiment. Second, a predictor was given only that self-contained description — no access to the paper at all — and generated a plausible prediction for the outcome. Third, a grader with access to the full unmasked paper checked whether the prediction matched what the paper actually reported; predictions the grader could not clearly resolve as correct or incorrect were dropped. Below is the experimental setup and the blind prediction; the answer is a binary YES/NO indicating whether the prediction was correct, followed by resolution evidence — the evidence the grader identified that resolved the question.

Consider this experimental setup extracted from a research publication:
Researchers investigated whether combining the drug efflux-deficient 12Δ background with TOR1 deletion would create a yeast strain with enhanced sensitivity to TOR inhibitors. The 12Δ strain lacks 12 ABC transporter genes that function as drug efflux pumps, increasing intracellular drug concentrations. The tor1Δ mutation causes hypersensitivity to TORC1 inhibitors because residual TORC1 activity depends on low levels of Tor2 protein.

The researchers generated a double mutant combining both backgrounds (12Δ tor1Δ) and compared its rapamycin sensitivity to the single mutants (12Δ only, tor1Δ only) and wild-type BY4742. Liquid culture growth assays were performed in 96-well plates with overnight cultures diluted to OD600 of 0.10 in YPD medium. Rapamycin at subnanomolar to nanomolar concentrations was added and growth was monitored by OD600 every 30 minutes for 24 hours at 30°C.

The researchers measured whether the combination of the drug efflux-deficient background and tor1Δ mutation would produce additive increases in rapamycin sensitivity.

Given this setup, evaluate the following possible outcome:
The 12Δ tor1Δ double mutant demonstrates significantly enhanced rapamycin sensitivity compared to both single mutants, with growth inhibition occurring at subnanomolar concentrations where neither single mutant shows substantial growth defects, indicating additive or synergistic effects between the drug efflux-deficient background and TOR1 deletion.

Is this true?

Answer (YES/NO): NO